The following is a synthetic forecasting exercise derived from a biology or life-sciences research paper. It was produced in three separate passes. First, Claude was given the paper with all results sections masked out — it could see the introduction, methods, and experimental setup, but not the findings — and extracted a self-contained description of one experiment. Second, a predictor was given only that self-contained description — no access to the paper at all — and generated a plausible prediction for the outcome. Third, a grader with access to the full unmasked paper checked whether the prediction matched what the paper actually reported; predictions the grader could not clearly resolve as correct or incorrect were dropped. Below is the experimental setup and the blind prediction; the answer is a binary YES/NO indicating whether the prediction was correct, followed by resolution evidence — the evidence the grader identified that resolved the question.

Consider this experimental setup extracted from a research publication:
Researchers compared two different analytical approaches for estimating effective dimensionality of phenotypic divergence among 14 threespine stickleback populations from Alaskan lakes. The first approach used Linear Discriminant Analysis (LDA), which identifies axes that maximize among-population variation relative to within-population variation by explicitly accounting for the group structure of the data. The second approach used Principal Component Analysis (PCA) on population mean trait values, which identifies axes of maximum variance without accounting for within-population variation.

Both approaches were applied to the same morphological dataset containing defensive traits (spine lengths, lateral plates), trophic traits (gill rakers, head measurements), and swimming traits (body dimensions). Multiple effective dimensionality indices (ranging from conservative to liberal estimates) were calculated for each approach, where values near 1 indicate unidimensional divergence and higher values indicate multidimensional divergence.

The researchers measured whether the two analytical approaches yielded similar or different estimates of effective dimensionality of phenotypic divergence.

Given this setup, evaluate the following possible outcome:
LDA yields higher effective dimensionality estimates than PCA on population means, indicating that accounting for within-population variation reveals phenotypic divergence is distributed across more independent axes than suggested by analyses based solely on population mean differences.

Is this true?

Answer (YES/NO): YES